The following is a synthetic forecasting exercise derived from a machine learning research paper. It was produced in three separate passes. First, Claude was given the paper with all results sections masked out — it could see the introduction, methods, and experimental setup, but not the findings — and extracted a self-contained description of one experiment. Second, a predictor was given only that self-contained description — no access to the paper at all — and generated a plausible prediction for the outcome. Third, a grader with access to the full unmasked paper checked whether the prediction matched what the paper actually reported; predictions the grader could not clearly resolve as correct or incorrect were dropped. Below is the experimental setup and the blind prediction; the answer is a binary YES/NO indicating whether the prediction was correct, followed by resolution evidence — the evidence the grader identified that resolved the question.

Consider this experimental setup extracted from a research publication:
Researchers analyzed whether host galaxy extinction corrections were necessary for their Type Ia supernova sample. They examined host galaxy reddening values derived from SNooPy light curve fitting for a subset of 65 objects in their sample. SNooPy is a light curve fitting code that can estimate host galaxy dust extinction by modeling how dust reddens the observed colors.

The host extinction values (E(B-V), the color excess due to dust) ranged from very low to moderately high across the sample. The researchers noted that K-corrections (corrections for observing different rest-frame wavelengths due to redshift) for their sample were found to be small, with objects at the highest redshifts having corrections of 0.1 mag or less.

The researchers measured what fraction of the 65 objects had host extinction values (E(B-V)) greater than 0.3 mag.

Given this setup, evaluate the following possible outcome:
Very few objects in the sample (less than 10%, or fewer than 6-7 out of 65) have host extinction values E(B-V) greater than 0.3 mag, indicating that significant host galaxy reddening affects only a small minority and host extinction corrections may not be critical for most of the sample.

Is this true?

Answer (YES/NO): NO